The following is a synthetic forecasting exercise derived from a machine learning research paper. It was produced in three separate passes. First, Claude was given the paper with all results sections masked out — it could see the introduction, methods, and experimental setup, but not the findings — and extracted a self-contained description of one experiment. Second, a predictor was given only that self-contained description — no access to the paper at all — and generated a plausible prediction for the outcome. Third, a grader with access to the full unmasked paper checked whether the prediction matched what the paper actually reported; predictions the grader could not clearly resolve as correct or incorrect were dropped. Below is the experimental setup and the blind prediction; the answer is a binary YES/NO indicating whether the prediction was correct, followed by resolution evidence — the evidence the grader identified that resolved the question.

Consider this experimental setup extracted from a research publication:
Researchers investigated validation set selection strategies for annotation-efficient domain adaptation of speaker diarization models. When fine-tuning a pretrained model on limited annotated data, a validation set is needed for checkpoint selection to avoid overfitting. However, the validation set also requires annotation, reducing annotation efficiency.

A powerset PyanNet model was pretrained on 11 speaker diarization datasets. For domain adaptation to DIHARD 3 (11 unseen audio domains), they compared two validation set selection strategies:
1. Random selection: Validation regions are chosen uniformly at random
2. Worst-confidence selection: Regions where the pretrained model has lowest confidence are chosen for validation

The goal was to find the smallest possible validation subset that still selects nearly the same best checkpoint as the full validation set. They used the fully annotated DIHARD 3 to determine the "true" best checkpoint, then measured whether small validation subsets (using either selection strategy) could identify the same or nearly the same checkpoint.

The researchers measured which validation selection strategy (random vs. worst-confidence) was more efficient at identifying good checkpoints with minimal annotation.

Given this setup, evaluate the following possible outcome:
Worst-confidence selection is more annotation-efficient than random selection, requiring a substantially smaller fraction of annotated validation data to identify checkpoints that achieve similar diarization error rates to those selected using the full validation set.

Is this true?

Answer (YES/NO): NO